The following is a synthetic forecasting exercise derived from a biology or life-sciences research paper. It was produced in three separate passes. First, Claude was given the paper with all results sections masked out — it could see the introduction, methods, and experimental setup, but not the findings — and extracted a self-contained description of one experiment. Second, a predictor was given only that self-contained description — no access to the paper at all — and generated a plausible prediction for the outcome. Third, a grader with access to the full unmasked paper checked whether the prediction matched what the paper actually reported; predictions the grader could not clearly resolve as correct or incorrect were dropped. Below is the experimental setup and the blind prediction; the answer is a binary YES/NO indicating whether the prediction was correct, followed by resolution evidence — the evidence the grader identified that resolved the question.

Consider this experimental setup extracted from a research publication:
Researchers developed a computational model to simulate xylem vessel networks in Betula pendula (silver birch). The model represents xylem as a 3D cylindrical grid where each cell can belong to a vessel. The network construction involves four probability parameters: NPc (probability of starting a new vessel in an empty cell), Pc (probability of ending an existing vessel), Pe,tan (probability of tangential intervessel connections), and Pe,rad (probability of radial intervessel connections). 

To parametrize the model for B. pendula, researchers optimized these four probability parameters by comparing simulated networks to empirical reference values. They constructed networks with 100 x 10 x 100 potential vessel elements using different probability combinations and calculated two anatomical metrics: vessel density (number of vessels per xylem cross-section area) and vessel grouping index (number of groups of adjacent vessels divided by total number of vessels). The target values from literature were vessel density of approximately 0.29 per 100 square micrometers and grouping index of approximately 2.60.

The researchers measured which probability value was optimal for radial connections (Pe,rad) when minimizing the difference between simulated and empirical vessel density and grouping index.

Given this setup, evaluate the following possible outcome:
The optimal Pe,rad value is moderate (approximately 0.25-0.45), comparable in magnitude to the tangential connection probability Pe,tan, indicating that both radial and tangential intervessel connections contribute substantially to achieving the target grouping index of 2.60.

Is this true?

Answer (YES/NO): NO